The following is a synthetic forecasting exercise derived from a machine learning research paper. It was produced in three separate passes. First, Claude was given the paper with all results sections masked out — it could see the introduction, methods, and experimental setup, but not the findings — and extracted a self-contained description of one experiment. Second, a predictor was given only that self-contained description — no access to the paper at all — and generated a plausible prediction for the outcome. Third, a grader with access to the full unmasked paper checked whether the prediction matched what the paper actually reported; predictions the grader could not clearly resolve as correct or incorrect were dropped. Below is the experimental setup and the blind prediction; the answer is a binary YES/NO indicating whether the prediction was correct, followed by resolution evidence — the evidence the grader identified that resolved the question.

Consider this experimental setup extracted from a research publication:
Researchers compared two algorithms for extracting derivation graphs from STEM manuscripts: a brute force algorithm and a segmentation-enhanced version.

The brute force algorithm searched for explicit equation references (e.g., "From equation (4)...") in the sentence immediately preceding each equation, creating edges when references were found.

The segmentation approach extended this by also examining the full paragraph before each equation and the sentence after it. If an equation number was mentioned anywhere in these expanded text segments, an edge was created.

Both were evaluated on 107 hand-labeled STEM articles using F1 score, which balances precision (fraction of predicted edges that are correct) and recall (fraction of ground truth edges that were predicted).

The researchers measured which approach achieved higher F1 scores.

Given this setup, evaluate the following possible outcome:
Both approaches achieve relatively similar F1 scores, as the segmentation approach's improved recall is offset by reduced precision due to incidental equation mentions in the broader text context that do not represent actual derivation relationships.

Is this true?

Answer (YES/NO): NO